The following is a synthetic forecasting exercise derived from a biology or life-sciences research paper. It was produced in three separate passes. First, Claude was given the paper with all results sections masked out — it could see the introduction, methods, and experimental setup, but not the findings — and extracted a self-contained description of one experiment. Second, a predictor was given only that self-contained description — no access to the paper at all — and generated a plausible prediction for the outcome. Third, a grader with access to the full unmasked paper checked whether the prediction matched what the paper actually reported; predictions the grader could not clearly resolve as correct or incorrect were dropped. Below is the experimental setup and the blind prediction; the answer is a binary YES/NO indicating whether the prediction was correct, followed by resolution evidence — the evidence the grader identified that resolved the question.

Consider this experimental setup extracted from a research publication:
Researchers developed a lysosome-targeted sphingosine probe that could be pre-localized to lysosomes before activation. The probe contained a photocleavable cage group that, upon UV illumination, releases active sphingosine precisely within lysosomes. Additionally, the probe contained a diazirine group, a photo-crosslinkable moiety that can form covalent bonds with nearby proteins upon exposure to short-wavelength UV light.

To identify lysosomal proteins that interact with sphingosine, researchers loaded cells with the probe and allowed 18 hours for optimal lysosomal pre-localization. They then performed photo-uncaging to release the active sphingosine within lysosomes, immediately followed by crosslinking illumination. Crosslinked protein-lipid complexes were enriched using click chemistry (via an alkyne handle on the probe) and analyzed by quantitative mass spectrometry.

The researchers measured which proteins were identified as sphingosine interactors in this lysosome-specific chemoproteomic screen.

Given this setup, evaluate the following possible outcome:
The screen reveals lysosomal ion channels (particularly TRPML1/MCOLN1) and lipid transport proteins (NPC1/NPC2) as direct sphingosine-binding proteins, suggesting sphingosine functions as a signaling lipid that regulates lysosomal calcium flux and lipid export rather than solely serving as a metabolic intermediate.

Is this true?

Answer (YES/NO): NO